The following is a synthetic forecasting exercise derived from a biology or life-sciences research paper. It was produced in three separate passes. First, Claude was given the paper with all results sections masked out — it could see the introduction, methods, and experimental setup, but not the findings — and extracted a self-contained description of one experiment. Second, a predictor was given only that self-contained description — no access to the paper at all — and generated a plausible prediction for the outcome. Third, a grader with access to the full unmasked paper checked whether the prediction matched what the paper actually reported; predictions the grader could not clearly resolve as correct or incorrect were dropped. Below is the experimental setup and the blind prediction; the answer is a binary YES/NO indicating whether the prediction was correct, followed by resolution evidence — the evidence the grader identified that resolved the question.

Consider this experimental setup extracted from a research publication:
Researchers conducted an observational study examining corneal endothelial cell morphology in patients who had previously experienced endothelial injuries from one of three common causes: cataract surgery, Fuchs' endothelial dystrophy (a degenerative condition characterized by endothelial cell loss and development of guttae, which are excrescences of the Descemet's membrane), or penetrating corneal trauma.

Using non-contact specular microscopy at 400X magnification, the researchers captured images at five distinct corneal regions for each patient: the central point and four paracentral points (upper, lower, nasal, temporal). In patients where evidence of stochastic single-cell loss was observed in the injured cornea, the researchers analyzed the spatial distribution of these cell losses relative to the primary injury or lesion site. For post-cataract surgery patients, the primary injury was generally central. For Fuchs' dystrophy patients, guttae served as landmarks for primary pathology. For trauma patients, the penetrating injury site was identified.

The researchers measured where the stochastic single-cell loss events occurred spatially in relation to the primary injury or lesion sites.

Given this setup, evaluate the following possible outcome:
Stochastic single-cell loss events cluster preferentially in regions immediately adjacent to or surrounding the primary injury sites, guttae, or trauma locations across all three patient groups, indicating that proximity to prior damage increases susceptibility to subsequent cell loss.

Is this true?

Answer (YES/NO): NO